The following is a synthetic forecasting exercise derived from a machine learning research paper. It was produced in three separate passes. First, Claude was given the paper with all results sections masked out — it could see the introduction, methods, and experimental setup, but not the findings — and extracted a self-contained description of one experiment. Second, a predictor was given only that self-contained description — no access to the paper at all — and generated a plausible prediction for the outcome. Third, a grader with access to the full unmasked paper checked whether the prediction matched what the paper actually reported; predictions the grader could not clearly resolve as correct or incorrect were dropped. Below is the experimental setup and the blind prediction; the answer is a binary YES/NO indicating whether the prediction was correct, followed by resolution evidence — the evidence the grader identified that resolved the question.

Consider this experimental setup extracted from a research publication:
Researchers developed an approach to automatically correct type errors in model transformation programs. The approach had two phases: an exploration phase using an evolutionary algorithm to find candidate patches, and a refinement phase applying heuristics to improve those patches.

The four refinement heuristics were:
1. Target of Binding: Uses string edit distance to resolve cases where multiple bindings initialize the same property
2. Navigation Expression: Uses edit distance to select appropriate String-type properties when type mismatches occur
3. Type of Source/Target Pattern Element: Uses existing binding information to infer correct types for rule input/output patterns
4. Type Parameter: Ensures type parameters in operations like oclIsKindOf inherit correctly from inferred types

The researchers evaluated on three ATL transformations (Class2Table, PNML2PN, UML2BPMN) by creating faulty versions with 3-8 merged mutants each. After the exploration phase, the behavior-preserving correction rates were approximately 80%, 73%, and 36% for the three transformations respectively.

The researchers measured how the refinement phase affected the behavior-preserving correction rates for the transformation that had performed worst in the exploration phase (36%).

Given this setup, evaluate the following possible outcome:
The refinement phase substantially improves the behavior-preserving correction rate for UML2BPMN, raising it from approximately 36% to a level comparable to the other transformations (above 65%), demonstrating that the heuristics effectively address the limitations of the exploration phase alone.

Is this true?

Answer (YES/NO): NO